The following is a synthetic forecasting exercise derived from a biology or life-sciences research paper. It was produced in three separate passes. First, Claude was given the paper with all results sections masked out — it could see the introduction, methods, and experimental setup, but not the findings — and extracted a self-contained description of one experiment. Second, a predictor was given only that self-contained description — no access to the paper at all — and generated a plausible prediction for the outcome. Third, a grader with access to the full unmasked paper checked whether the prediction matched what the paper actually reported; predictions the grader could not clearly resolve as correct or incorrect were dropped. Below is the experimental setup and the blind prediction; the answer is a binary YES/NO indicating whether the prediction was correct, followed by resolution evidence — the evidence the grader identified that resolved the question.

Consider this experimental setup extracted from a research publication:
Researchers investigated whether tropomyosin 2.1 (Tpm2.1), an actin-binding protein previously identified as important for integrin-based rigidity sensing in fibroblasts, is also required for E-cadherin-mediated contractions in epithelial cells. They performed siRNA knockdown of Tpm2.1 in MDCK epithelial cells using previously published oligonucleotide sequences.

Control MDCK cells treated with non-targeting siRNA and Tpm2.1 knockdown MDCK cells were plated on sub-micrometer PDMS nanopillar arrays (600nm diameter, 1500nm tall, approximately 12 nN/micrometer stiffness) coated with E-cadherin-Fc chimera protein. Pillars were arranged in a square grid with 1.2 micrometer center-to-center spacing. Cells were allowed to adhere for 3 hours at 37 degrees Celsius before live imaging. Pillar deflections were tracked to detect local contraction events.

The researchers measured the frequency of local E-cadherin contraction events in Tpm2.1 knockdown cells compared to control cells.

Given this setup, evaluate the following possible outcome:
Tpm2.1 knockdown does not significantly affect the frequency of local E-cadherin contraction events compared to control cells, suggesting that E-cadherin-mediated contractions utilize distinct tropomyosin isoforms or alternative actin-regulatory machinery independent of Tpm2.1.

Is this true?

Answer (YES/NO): NO